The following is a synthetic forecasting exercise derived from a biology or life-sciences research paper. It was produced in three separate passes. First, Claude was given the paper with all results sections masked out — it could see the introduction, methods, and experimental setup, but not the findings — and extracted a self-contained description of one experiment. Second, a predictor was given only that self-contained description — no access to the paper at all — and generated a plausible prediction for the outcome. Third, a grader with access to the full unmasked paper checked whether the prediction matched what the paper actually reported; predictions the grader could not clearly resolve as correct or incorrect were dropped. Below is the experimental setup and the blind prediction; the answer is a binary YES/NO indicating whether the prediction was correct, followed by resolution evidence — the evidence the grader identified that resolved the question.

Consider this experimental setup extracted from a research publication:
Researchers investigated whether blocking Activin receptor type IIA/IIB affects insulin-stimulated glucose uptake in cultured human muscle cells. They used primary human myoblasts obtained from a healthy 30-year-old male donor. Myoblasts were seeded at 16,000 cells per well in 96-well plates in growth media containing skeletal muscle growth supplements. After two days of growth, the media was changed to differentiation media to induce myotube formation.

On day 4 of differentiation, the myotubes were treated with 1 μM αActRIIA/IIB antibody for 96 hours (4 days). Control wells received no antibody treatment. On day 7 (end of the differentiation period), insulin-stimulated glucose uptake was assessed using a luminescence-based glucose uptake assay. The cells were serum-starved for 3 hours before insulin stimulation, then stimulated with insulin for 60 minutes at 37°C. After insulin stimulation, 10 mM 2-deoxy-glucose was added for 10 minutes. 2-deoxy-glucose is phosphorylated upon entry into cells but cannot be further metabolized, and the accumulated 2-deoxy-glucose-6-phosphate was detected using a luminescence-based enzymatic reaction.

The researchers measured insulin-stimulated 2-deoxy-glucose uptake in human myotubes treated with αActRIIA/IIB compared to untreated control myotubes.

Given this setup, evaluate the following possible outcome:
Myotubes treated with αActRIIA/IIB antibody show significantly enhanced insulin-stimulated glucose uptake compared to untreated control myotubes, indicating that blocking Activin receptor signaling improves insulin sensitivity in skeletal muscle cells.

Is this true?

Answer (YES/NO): YES